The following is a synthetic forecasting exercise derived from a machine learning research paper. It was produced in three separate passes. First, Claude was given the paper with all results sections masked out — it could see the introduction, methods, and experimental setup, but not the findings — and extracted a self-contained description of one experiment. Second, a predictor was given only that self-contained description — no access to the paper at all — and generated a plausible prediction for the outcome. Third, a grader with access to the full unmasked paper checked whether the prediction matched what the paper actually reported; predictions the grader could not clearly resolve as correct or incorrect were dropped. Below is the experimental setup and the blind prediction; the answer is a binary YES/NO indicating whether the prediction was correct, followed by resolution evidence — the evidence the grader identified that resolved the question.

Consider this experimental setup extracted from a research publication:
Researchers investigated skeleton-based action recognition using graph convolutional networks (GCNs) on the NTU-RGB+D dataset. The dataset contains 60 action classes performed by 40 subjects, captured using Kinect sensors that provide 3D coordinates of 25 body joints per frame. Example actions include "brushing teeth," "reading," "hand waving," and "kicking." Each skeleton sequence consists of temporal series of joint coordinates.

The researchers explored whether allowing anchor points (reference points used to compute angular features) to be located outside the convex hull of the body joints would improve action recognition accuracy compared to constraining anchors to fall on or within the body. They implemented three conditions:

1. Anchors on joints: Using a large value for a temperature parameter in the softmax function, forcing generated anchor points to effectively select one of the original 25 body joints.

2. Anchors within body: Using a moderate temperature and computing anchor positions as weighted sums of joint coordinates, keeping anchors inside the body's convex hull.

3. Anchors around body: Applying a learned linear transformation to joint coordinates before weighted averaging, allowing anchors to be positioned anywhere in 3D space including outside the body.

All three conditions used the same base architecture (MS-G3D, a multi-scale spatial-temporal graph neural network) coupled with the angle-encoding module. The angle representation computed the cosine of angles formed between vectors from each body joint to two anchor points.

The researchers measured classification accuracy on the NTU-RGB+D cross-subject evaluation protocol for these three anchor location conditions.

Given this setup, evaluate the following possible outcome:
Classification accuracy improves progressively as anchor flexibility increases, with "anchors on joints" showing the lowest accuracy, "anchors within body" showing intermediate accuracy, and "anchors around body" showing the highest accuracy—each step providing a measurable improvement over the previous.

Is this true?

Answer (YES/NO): NO